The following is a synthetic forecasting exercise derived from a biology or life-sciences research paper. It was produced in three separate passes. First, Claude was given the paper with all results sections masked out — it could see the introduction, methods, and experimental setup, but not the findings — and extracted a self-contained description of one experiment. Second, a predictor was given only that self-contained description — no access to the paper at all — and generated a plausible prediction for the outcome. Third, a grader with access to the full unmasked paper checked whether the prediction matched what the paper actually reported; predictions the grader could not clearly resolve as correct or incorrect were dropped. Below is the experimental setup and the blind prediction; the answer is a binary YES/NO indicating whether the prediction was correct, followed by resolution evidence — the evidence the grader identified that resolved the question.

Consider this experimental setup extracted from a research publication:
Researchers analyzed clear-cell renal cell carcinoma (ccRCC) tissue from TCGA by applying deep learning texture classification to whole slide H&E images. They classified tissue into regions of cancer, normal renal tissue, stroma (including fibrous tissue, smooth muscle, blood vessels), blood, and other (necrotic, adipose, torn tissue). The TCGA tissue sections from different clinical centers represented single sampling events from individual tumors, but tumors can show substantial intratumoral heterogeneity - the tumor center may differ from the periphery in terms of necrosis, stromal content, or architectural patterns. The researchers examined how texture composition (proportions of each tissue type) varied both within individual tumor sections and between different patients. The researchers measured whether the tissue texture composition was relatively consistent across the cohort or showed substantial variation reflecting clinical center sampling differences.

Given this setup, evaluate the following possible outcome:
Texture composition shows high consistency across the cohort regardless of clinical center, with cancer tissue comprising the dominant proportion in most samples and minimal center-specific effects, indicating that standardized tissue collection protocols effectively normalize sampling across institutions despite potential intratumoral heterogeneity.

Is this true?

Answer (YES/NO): NO